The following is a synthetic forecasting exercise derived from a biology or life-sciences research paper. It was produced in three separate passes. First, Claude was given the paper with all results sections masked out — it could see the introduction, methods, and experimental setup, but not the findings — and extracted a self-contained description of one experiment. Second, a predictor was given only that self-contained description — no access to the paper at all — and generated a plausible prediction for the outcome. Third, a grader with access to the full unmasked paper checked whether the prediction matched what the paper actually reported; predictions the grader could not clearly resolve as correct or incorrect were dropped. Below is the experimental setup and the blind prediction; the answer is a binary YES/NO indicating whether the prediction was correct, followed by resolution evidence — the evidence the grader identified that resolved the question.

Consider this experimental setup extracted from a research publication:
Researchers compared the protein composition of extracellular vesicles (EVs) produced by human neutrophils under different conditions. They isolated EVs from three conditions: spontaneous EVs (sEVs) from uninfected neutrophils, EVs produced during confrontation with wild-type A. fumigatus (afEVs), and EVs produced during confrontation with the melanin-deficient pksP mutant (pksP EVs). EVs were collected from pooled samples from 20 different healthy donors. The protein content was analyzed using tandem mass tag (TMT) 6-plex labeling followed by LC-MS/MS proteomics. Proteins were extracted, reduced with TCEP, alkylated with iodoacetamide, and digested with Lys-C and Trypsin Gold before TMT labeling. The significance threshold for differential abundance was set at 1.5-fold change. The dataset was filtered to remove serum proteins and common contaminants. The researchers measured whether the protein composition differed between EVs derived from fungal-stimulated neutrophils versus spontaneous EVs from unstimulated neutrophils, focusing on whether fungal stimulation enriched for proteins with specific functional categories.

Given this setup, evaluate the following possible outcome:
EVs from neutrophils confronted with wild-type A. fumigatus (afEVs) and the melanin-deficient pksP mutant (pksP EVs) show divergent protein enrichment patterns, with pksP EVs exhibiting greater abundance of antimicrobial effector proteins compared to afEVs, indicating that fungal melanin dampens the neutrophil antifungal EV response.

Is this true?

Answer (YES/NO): NO